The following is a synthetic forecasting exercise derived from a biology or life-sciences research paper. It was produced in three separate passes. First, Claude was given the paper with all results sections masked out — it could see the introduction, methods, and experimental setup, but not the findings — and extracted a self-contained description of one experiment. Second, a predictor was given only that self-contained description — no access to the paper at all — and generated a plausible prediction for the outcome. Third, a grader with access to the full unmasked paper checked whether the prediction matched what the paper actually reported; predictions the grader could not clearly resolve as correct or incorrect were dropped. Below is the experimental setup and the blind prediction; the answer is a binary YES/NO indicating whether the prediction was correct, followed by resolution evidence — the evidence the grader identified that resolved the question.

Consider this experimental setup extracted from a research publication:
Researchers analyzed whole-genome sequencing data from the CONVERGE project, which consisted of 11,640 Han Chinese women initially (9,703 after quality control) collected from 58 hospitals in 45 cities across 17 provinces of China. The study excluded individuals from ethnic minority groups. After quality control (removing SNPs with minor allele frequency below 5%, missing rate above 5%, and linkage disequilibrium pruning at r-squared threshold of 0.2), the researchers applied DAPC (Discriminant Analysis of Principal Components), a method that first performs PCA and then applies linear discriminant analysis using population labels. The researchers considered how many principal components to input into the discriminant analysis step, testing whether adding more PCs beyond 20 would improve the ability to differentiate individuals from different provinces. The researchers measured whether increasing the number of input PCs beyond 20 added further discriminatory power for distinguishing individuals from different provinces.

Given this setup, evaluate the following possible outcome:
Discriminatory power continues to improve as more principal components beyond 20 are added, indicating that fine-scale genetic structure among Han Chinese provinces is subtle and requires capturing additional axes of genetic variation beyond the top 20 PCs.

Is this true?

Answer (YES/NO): NO